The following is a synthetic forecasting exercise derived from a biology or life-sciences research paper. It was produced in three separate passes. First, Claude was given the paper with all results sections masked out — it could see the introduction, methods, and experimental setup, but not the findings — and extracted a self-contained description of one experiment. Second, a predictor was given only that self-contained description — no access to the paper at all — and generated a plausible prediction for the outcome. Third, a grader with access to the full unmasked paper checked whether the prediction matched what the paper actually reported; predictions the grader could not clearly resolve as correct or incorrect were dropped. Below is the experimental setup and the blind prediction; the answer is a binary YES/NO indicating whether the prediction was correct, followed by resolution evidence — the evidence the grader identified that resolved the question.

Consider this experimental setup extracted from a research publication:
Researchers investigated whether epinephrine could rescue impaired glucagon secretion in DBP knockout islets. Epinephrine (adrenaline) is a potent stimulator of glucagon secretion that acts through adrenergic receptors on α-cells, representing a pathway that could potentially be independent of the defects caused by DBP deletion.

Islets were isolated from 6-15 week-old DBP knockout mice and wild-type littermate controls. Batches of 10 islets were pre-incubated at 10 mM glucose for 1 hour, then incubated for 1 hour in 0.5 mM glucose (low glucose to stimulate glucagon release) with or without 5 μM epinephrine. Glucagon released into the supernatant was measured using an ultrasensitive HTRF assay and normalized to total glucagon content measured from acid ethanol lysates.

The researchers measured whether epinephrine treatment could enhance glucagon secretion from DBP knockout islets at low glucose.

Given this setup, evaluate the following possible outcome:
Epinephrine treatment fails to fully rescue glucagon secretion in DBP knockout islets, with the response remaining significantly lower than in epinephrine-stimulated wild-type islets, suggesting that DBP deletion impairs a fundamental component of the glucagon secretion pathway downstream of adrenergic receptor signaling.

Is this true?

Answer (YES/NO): YES